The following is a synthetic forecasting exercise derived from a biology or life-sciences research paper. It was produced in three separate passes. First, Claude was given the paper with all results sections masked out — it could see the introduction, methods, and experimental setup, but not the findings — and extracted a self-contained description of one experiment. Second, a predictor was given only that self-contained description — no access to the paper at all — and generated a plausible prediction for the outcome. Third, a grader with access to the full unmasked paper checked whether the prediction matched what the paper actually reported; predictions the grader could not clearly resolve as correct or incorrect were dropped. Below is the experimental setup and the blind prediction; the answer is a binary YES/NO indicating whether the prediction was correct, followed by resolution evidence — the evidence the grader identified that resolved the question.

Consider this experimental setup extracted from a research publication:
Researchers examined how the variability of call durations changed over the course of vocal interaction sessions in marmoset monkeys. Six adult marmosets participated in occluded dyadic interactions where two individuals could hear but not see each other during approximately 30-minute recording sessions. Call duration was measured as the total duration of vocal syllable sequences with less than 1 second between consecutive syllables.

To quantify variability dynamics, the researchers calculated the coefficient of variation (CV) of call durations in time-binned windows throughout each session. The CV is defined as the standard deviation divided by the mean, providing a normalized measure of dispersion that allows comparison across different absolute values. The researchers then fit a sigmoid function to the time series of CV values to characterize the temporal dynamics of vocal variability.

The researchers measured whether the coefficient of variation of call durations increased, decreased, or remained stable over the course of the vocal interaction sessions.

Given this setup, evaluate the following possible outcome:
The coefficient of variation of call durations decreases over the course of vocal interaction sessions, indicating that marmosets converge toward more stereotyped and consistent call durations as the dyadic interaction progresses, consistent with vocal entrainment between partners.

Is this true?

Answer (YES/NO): YES